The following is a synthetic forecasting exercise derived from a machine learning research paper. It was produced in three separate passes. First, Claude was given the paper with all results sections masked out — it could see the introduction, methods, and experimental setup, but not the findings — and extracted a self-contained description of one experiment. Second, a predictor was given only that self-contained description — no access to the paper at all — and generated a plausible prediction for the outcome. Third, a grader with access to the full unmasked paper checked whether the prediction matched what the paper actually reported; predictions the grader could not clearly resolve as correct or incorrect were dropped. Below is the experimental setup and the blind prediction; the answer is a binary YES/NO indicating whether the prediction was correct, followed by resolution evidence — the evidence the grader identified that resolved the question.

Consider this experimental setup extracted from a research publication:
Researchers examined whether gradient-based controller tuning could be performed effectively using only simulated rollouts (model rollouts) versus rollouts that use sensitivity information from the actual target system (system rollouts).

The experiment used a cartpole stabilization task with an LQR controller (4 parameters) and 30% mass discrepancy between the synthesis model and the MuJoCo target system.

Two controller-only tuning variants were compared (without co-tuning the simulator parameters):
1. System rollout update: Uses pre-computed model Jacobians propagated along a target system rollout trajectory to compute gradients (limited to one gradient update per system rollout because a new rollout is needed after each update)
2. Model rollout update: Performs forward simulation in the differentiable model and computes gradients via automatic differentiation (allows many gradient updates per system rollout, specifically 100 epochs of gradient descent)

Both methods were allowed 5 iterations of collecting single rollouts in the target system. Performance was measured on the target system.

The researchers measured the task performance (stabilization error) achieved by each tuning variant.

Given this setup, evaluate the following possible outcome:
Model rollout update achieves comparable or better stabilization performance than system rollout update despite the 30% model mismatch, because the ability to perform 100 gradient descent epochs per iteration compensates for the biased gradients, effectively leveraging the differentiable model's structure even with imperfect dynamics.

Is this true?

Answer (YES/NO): YES